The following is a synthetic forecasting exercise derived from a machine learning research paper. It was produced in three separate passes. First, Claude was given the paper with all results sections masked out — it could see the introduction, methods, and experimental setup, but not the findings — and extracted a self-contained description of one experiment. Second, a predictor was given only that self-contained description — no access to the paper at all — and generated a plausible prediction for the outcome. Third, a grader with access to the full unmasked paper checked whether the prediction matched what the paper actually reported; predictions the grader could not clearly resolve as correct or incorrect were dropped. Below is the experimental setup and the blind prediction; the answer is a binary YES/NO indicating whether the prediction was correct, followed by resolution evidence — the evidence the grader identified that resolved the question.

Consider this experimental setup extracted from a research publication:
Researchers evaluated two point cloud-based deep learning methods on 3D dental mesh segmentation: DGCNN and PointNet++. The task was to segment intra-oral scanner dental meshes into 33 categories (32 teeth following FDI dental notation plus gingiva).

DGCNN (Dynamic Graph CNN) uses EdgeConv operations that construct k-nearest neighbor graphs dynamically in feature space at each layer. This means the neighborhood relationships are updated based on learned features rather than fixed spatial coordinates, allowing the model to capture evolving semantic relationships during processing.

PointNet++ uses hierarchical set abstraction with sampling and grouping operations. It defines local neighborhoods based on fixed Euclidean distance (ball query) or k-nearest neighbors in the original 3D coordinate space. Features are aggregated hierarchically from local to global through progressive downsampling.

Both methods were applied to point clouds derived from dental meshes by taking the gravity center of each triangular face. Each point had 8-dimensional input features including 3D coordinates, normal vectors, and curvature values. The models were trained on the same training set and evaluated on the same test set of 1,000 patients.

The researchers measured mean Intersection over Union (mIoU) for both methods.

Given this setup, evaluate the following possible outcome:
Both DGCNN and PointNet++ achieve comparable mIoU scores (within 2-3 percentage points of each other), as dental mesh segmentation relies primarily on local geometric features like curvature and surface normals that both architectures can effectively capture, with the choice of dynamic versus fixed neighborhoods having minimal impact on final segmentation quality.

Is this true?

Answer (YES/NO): NO